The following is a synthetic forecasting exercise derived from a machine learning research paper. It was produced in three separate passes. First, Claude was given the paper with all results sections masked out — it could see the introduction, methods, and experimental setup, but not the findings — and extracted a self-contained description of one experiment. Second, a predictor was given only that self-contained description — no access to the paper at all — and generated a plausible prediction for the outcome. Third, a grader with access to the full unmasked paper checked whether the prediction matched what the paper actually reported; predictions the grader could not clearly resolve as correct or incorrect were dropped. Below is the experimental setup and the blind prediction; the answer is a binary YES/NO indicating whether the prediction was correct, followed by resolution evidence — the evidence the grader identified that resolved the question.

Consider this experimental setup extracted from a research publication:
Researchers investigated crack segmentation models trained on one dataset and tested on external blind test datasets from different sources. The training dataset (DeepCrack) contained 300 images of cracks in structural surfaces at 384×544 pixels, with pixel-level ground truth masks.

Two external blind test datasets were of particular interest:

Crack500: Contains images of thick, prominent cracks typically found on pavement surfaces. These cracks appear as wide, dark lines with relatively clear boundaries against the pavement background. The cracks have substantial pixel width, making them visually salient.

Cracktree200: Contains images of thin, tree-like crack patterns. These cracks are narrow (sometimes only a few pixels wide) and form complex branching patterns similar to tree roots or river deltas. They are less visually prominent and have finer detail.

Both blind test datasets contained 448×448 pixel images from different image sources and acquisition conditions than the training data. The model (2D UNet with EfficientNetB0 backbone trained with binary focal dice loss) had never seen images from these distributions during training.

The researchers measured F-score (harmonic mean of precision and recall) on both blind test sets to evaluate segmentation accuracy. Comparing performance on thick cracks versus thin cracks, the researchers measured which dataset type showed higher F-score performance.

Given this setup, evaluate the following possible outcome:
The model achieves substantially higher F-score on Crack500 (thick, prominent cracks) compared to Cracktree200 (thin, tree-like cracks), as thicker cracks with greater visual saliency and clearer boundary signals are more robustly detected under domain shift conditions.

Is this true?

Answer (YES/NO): YES